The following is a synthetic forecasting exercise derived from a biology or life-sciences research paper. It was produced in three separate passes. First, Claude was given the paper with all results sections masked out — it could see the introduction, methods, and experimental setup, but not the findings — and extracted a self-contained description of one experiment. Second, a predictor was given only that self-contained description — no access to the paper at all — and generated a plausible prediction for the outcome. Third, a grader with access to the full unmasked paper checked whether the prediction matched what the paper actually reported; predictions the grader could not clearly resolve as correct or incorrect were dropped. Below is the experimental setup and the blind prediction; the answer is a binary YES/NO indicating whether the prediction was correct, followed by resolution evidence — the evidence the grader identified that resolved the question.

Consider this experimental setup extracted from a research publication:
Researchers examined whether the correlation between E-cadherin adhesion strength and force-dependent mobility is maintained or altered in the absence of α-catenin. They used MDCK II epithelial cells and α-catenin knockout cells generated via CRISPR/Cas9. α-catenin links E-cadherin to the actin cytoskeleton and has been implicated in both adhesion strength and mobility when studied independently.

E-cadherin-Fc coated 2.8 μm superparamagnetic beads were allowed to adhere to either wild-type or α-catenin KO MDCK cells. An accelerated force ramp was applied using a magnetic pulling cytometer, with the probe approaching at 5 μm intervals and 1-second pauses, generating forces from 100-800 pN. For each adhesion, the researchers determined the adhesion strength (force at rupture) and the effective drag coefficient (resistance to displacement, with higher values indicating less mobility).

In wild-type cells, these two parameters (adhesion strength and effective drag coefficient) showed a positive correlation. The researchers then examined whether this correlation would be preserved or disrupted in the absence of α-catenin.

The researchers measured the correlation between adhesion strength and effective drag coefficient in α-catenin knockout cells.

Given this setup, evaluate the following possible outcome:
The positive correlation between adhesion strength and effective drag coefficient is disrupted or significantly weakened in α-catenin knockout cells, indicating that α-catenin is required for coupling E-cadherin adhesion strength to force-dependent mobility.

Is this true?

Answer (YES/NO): NO